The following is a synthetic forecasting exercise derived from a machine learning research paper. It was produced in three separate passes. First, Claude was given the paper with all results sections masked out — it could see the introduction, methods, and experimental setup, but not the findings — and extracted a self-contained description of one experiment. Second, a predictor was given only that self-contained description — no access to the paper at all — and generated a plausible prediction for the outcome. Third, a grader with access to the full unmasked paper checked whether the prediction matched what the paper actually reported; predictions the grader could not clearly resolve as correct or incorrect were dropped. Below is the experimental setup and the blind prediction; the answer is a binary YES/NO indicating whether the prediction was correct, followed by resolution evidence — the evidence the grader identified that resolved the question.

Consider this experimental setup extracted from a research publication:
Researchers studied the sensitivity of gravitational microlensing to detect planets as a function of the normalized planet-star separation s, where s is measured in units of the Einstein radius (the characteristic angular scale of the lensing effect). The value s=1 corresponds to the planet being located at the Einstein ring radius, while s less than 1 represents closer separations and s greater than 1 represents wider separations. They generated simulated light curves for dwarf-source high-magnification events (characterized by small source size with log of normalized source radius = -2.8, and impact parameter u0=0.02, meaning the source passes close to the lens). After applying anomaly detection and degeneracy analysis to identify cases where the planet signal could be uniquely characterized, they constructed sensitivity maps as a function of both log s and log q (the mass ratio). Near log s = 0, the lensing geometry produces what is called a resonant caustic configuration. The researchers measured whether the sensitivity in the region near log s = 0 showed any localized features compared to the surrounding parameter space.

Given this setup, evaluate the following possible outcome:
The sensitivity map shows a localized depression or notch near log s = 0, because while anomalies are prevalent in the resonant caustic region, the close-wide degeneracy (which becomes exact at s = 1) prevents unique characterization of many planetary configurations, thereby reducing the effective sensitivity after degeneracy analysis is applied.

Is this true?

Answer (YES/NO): NO